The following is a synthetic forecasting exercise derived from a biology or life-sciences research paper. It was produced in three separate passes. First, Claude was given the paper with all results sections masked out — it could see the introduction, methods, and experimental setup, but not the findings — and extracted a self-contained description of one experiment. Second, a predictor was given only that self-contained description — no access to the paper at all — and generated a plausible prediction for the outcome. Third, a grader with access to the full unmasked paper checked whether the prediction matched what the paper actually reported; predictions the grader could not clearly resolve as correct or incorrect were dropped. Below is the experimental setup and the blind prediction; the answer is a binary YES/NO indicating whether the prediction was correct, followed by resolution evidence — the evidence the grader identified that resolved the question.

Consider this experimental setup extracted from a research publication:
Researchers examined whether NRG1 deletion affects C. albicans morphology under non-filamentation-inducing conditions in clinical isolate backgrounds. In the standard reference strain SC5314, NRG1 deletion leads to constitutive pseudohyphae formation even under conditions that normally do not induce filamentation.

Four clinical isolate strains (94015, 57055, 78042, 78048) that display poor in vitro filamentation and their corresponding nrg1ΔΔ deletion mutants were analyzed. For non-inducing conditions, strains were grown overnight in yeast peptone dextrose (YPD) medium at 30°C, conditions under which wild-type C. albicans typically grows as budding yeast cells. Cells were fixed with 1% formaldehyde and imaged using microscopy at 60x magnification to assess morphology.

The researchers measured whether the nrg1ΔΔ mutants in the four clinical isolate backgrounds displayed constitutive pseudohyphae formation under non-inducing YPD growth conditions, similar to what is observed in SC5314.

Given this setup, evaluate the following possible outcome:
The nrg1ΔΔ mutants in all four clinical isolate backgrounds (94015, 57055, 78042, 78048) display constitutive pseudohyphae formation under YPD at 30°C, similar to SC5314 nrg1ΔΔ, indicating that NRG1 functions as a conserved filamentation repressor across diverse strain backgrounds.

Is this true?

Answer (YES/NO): NO